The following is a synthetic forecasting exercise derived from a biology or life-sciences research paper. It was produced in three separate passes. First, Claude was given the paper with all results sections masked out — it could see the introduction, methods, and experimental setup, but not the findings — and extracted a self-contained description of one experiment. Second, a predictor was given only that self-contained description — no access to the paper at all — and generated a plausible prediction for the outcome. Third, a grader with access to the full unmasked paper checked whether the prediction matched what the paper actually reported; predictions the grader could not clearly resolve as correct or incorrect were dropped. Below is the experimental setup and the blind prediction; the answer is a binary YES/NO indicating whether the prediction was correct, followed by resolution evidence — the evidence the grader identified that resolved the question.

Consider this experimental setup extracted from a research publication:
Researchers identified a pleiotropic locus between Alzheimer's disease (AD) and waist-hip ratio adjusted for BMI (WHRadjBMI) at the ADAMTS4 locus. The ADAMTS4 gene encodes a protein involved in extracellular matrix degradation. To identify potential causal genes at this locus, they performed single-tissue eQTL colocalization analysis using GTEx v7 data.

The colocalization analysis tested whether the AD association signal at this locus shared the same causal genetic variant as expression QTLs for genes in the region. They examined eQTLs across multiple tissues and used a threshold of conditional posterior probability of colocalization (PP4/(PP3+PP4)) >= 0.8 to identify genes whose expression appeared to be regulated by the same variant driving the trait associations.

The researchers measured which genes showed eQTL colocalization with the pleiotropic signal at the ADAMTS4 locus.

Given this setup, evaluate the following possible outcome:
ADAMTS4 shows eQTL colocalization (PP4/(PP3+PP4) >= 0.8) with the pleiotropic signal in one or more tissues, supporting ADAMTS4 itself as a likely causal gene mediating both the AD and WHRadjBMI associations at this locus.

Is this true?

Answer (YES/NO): NO